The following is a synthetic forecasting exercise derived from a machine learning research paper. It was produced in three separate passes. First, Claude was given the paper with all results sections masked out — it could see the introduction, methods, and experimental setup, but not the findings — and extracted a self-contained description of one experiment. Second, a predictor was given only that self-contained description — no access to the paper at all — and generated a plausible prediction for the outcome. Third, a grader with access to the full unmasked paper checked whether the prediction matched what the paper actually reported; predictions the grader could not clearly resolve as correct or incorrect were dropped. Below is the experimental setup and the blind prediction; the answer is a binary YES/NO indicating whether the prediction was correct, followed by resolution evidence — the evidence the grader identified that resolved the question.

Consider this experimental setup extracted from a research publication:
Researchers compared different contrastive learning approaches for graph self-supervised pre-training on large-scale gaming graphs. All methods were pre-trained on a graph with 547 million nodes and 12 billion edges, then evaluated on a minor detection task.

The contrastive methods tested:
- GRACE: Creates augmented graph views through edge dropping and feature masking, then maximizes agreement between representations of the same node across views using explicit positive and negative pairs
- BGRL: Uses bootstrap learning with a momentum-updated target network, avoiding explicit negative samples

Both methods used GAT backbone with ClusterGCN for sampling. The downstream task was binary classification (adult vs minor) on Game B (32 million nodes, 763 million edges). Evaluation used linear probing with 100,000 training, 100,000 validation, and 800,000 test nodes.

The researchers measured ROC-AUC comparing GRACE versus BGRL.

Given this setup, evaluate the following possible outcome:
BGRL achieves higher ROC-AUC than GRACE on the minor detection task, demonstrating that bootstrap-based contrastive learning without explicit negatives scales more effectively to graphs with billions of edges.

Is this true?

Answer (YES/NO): YES